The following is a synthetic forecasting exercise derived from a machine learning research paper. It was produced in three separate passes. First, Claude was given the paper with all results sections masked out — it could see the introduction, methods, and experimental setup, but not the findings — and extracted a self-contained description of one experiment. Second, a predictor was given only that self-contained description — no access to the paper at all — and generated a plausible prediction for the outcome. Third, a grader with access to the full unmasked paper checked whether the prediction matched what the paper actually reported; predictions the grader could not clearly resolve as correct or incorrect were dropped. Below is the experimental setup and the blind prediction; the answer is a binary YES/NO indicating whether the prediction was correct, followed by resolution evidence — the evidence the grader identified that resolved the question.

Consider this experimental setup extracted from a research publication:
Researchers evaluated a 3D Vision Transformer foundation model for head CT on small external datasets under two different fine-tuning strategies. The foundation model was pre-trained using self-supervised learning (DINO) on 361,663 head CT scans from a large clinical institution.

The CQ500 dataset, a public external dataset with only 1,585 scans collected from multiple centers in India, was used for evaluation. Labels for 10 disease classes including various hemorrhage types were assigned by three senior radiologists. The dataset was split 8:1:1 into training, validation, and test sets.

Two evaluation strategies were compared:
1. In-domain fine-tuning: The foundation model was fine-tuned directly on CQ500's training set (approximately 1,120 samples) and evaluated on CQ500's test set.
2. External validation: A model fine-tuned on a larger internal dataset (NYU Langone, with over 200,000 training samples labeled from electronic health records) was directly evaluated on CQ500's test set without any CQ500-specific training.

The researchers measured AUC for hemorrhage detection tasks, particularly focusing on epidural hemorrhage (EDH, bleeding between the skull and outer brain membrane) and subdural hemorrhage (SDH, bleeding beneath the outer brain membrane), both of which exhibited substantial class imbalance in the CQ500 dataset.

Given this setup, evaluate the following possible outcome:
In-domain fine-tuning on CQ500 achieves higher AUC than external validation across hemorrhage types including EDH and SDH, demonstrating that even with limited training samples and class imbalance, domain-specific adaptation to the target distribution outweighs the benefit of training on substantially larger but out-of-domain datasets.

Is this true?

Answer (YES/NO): NO